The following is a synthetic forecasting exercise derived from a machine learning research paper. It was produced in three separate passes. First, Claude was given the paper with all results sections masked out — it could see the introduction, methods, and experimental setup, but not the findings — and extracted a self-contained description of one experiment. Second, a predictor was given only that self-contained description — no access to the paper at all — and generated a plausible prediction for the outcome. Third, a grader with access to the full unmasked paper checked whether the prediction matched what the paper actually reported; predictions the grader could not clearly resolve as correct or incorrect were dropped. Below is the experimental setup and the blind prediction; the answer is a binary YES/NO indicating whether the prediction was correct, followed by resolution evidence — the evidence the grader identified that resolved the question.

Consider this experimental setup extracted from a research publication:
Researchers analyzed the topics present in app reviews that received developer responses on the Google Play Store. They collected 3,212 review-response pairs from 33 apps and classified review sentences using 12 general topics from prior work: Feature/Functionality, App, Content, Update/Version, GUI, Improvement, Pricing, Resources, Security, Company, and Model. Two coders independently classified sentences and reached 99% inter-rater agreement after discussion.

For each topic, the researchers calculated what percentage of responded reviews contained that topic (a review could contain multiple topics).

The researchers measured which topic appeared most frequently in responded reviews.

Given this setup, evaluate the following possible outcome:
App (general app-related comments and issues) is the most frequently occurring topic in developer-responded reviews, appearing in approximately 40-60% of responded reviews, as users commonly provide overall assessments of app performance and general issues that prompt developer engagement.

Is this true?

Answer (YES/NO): NO